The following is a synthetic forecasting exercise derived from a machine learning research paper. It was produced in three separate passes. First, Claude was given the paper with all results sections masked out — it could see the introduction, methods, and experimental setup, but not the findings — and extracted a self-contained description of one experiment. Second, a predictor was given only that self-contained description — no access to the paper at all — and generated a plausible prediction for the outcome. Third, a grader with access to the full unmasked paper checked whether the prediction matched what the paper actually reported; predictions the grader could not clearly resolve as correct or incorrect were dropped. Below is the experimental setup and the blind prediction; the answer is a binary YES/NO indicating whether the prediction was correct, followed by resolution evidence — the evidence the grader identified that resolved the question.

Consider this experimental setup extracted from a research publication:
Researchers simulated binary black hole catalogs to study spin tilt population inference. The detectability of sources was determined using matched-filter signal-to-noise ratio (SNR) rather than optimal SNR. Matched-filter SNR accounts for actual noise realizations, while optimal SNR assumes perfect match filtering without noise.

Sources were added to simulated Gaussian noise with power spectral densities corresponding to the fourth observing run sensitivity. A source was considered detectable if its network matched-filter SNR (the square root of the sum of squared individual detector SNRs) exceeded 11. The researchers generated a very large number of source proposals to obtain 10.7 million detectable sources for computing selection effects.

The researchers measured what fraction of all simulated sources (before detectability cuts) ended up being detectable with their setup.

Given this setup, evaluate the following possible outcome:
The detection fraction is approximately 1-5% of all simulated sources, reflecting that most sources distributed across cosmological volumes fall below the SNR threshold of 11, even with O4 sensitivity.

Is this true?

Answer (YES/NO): YES